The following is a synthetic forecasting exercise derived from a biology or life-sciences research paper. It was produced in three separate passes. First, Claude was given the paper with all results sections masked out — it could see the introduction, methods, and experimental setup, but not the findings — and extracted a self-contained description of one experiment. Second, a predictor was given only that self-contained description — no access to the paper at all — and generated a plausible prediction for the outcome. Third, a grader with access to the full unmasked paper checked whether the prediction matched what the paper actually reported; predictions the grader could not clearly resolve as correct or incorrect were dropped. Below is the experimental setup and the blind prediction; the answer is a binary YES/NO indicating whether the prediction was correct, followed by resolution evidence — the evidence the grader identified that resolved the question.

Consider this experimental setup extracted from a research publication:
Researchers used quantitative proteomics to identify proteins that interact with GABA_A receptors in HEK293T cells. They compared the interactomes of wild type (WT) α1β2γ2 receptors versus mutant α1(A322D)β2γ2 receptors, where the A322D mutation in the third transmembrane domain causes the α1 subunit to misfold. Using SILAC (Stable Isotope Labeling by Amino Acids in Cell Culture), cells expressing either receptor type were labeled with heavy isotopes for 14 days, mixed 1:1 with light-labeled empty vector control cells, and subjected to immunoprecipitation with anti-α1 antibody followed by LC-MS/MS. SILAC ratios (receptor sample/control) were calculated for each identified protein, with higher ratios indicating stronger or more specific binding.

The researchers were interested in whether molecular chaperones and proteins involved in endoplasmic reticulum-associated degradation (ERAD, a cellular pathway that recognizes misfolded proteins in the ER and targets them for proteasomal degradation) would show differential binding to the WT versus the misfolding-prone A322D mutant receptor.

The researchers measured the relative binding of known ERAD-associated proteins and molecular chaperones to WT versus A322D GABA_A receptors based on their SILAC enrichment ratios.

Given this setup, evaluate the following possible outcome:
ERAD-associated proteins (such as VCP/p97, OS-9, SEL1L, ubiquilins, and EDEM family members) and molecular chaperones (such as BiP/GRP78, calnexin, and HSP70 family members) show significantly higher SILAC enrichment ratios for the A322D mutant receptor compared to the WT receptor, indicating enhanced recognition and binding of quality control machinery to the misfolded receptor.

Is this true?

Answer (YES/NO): NO